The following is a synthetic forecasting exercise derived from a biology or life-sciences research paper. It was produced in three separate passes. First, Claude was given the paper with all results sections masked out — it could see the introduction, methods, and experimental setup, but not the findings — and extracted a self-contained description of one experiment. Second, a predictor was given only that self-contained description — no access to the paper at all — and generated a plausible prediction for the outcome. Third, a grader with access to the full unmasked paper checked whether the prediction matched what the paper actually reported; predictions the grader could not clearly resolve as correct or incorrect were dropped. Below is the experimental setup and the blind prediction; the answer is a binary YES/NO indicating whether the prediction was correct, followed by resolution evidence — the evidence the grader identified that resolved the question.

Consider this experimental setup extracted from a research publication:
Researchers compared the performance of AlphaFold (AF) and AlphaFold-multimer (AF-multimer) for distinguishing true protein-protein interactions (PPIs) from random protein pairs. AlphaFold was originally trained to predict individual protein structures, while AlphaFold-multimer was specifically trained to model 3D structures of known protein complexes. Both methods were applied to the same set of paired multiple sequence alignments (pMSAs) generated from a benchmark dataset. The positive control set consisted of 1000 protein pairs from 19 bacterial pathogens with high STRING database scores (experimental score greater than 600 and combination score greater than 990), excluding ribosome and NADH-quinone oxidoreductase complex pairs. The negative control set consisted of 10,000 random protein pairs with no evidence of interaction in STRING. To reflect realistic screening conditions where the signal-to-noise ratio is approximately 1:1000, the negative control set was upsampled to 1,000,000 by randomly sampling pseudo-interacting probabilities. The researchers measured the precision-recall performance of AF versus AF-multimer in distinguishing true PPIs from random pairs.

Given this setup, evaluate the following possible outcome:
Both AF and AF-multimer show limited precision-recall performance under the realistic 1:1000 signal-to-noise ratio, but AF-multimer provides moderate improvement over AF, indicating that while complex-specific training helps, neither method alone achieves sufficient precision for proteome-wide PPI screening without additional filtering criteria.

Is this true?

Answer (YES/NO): NO